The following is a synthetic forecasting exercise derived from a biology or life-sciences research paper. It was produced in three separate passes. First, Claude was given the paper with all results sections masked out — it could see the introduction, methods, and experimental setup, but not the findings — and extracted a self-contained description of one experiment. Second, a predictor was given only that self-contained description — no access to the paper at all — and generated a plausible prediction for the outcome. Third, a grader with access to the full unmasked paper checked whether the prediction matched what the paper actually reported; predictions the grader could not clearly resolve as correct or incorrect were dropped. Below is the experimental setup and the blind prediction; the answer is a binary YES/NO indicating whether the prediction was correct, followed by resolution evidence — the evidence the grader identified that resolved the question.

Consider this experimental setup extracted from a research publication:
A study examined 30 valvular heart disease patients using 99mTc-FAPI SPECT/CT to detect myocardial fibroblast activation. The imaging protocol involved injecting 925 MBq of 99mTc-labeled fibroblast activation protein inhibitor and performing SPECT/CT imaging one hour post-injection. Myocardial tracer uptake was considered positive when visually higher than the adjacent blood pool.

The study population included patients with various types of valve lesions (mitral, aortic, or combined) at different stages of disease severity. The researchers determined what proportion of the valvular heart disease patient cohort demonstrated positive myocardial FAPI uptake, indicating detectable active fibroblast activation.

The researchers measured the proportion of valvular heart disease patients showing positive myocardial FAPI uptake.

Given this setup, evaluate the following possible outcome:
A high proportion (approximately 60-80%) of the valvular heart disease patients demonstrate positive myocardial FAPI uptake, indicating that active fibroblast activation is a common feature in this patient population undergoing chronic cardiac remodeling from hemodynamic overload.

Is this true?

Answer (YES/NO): YES